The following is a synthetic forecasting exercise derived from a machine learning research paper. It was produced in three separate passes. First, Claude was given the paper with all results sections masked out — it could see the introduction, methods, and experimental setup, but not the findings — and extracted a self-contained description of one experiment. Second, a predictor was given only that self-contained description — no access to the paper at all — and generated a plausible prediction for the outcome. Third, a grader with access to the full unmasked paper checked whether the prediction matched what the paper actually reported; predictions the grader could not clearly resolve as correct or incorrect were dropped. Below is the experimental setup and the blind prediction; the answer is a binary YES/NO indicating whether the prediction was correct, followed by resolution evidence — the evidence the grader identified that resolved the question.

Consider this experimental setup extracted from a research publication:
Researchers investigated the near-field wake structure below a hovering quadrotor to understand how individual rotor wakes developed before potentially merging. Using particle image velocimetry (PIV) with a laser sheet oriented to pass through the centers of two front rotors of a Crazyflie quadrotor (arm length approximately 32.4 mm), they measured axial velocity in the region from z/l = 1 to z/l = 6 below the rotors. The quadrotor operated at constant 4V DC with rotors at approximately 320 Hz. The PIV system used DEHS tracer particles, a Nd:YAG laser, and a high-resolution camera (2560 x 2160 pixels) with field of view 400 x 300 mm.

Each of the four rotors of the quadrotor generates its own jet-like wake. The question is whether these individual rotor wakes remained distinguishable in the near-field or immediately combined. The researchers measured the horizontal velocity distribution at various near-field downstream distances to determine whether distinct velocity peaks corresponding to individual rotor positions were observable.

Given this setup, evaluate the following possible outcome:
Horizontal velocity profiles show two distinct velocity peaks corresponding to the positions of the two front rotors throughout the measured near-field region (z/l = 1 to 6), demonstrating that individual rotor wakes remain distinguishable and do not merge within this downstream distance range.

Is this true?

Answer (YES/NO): NO